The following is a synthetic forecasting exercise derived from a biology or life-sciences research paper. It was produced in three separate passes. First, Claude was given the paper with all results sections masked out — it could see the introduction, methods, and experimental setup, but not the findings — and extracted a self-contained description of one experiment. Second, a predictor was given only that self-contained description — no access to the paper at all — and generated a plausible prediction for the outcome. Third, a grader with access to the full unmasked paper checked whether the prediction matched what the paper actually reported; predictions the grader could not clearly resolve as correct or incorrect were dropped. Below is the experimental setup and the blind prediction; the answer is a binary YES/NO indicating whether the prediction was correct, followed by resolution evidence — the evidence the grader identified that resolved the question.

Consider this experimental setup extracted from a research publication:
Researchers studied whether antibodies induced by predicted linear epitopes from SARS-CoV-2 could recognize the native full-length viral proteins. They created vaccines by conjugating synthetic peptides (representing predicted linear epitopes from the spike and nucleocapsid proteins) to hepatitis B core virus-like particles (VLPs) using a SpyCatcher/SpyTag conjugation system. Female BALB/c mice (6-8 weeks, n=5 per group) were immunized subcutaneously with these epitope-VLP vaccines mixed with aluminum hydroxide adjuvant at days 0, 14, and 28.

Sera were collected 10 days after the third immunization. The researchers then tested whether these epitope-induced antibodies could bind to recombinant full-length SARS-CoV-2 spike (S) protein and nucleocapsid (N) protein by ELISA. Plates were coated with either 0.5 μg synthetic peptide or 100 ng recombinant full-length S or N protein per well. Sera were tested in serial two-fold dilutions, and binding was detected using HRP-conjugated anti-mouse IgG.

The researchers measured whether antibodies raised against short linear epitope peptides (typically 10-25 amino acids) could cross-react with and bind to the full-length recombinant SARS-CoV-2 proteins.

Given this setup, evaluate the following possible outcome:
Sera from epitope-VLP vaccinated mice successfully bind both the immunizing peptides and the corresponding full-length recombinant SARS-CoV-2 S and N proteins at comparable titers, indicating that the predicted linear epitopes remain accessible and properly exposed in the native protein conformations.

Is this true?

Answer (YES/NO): NO